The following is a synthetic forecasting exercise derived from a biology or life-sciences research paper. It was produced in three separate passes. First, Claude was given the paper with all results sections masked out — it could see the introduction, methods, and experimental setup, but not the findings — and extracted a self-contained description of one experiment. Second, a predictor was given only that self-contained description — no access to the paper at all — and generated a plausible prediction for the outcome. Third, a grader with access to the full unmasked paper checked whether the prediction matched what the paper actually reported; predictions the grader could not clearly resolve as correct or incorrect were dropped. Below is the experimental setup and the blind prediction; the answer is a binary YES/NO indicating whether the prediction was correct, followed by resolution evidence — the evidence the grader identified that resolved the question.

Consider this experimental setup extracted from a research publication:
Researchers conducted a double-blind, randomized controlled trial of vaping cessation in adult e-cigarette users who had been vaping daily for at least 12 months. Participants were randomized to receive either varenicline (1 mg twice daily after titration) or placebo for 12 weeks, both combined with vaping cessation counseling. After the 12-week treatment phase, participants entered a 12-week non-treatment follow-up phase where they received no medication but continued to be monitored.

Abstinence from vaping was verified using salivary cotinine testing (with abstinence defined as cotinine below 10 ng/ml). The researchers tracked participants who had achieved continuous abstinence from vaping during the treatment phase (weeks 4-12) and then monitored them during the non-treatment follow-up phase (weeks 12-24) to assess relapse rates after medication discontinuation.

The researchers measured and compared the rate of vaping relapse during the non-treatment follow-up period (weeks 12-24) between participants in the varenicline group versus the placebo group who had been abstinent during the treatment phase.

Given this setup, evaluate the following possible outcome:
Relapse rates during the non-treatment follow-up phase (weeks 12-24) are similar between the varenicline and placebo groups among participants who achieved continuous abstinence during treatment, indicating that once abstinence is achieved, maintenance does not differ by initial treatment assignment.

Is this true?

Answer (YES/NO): NO